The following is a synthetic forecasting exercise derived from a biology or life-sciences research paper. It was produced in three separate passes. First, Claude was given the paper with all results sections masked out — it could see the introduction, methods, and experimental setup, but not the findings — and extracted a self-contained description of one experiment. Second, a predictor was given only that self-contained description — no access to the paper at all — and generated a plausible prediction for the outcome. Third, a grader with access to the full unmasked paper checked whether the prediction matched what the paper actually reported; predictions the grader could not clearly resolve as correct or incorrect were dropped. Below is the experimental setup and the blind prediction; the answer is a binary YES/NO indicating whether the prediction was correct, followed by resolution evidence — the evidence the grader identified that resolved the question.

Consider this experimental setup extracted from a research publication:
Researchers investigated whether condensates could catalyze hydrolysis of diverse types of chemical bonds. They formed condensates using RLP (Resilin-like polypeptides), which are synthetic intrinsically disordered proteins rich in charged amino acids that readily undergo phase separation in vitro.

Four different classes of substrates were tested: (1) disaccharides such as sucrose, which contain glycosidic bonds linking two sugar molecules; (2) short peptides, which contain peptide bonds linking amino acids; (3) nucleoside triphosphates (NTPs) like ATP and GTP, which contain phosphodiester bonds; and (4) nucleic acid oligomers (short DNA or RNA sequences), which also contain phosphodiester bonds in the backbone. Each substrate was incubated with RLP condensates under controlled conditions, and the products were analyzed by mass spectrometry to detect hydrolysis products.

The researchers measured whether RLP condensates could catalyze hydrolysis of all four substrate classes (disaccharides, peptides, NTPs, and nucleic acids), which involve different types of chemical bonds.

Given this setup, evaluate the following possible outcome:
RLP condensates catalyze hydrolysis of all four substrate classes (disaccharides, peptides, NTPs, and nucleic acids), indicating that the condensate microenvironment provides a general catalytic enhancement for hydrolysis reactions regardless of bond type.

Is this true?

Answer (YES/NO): YES